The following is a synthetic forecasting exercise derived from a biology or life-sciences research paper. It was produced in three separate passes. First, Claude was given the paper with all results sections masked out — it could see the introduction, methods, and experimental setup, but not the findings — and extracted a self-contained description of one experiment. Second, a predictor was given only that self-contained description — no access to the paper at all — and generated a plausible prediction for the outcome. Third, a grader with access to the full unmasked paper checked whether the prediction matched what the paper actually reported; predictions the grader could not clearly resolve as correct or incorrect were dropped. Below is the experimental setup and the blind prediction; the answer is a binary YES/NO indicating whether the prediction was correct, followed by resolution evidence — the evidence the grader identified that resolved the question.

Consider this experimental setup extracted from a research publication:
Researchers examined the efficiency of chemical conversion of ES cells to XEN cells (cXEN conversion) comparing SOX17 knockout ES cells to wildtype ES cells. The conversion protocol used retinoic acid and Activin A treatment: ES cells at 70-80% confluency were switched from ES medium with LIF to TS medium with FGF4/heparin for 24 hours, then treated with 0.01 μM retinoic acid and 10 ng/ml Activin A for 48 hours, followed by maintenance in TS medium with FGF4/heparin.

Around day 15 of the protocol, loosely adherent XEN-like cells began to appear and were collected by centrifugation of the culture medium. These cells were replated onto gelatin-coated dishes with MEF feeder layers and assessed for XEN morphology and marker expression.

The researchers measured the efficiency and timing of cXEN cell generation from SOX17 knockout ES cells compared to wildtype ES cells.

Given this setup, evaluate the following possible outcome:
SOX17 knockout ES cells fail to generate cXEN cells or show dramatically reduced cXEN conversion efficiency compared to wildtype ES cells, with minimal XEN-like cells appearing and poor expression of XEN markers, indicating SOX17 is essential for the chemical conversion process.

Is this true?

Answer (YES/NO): NO